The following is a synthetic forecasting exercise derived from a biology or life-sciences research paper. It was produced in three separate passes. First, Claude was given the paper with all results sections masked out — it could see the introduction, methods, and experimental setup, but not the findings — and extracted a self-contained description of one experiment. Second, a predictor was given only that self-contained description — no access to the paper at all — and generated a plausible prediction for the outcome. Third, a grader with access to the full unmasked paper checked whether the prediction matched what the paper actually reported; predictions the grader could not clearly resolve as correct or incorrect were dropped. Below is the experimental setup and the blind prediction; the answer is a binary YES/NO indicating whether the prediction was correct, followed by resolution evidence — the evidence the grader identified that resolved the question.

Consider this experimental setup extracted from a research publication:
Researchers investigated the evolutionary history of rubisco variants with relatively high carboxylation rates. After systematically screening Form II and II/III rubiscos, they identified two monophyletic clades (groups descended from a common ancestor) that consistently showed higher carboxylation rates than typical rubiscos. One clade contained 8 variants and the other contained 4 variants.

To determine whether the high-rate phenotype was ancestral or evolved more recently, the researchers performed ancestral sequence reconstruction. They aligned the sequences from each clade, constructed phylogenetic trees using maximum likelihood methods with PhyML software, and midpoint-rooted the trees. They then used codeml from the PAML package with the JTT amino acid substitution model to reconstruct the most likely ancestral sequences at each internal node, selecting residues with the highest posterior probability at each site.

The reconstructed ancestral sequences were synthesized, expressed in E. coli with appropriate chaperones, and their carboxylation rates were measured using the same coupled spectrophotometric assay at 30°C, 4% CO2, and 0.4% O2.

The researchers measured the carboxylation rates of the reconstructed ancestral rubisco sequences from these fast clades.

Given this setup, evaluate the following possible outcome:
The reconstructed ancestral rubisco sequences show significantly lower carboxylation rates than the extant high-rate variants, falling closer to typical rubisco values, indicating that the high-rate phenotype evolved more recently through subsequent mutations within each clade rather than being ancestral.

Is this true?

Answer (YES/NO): NO